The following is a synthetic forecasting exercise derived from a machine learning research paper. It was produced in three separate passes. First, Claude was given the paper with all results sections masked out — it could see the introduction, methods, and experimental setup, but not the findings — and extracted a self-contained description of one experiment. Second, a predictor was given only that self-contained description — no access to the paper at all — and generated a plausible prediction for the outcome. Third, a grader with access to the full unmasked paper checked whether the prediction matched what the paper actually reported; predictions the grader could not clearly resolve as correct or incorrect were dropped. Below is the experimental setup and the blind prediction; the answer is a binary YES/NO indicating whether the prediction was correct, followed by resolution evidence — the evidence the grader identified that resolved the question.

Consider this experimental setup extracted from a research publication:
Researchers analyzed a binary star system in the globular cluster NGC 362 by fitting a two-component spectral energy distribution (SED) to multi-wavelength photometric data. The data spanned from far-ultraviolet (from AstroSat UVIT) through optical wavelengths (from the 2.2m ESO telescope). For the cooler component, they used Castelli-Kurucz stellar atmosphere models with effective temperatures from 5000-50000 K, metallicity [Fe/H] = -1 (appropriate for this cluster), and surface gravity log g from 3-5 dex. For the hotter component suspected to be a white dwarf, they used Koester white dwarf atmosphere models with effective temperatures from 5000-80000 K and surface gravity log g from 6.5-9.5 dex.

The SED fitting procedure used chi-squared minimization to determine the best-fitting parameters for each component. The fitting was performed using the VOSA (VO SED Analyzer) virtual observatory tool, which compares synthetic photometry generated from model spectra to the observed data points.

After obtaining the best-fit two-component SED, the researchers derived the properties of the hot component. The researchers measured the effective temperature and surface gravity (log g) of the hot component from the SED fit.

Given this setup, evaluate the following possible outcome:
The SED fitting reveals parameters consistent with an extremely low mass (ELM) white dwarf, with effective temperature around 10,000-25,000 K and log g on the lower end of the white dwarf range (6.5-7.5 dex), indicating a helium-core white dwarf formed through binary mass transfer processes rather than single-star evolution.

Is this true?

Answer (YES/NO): NO